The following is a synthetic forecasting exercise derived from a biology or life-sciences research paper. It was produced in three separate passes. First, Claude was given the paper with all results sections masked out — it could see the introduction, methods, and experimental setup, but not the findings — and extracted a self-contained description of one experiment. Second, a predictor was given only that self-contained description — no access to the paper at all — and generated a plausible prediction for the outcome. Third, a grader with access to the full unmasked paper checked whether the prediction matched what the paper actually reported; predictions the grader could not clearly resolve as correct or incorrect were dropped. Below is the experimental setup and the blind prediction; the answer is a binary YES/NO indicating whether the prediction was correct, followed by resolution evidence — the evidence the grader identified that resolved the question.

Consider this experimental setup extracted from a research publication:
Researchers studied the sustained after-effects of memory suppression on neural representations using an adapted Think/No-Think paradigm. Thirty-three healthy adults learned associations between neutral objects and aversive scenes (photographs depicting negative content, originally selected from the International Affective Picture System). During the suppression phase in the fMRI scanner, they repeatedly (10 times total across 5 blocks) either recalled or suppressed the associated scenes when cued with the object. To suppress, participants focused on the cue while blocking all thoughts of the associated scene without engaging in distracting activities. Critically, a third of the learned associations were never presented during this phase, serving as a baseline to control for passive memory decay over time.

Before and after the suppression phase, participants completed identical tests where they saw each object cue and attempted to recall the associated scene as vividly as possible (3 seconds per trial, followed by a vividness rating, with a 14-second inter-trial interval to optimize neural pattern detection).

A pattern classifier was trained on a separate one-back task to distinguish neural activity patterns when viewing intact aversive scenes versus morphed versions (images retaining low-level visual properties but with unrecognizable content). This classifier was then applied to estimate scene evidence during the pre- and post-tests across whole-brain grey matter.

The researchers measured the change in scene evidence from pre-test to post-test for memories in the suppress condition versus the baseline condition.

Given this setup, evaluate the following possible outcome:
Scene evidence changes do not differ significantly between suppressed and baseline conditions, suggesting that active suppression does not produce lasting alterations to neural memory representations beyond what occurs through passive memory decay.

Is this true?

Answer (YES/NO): NO